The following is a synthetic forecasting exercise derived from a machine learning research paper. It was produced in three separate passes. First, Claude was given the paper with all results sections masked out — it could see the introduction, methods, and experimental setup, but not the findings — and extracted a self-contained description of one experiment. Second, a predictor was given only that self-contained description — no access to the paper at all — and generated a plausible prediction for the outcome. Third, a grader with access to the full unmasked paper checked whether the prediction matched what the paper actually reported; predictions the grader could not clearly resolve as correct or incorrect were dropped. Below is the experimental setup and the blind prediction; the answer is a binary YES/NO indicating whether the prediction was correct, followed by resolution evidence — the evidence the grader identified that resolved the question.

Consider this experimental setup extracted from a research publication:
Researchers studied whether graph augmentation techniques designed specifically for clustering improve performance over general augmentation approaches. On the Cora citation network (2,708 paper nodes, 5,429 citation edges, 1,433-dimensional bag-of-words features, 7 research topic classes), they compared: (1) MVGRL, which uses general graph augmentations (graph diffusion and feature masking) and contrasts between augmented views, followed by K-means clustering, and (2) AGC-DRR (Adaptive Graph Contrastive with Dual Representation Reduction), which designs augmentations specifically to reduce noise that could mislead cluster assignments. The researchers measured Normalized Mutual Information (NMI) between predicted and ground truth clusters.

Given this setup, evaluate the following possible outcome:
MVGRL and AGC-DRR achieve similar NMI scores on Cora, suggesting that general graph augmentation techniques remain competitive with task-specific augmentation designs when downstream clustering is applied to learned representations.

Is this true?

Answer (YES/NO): NO